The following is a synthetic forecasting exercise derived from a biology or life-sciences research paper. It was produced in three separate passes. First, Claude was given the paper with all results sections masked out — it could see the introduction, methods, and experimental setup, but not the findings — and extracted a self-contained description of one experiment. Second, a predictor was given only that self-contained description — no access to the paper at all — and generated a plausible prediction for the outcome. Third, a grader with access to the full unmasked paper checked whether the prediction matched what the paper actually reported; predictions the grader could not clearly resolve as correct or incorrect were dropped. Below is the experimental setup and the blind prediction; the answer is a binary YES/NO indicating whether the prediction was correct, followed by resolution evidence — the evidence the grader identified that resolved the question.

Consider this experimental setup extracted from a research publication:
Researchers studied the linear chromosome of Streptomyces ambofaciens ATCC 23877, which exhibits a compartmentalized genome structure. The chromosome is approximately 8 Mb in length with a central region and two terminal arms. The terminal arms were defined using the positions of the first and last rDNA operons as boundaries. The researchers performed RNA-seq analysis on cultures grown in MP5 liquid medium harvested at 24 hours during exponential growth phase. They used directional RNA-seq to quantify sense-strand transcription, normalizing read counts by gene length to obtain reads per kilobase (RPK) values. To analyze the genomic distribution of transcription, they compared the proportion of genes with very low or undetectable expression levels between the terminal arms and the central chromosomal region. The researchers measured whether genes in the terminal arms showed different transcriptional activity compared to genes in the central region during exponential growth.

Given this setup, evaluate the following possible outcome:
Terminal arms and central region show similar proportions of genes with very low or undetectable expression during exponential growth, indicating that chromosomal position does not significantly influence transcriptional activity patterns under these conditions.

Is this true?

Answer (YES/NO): NO